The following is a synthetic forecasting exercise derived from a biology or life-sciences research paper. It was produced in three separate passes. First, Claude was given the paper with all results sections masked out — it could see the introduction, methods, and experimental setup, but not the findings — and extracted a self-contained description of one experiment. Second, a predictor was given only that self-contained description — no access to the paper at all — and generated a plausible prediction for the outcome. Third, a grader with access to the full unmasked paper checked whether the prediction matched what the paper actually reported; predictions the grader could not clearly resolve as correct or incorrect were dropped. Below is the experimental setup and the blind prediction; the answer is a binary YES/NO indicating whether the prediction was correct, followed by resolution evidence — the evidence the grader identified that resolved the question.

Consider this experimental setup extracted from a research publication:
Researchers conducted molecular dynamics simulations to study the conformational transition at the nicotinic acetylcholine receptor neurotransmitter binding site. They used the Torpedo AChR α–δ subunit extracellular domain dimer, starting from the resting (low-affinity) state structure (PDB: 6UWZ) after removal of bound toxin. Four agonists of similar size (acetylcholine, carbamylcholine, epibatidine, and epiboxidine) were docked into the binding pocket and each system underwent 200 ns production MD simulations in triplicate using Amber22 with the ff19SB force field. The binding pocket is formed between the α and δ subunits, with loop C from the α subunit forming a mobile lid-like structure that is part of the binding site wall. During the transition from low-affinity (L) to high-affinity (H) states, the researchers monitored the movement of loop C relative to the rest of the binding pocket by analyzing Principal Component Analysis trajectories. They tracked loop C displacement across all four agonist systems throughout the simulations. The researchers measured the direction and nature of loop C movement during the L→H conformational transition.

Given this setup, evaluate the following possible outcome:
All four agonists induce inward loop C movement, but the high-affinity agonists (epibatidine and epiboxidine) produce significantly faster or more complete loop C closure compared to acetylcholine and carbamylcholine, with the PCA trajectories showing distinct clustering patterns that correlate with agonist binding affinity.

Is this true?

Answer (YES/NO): NO